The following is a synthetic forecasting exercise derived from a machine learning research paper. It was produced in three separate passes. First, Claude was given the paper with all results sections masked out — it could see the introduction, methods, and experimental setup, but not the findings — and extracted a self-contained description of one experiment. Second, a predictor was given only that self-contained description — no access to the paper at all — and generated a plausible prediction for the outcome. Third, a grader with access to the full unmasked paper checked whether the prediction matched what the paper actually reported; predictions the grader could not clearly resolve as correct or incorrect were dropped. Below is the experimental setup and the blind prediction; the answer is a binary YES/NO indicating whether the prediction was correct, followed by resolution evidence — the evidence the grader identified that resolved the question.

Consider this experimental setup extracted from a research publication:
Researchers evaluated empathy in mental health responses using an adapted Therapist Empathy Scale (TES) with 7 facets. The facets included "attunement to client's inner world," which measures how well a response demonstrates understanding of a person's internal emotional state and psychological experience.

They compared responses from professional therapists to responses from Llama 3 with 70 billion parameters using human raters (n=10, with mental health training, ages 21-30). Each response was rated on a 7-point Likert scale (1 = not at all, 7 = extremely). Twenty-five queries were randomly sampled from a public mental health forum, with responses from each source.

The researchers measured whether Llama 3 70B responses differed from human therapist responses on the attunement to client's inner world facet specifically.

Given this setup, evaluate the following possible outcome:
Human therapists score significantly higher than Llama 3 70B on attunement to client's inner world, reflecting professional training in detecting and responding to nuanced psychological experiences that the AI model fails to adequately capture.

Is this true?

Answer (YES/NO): NO